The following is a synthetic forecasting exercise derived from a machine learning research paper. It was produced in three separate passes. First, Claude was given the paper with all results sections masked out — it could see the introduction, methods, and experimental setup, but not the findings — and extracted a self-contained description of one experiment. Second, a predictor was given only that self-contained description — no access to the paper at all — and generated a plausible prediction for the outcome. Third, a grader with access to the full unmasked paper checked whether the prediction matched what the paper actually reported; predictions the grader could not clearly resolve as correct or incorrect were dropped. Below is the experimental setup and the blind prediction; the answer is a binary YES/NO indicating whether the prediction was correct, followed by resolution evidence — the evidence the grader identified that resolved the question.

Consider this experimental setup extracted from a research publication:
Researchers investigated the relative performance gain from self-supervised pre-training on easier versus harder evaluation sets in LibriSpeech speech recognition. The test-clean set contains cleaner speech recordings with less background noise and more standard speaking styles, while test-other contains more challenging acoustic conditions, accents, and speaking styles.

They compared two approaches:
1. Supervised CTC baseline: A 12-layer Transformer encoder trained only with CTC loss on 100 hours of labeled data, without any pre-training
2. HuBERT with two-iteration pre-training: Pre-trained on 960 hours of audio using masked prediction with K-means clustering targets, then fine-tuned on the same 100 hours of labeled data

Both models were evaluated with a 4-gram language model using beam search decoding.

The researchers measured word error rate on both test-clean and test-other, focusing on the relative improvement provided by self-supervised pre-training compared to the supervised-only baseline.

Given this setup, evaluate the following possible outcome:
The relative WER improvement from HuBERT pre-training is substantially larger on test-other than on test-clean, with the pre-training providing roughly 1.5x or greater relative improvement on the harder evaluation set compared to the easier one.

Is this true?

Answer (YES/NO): YES